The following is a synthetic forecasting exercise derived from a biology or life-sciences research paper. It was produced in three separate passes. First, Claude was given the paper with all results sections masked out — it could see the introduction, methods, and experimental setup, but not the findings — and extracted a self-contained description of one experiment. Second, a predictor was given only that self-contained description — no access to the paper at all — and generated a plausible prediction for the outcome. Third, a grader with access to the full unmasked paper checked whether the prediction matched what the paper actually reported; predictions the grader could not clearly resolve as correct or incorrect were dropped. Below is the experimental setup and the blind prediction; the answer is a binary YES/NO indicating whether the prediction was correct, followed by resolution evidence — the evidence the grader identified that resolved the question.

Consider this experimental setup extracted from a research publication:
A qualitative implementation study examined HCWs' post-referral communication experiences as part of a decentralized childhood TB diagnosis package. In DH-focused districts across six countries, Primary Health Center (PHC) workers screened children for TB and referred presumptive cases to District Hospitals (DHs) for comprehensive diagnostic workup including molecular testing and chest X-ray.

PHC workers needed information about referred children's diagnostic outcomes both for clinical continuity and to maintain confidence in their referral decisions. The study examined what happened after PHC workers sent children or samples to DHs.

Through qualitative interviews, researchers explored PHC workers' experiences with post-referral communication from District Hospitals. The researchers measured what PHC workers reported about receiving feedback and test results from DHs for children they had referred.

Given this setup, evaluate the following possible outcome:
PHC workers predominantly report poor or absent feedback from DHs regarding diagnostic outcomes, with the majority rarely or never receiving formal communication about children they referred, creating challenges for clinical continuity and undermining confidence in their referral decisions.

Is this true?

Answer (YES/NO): NO